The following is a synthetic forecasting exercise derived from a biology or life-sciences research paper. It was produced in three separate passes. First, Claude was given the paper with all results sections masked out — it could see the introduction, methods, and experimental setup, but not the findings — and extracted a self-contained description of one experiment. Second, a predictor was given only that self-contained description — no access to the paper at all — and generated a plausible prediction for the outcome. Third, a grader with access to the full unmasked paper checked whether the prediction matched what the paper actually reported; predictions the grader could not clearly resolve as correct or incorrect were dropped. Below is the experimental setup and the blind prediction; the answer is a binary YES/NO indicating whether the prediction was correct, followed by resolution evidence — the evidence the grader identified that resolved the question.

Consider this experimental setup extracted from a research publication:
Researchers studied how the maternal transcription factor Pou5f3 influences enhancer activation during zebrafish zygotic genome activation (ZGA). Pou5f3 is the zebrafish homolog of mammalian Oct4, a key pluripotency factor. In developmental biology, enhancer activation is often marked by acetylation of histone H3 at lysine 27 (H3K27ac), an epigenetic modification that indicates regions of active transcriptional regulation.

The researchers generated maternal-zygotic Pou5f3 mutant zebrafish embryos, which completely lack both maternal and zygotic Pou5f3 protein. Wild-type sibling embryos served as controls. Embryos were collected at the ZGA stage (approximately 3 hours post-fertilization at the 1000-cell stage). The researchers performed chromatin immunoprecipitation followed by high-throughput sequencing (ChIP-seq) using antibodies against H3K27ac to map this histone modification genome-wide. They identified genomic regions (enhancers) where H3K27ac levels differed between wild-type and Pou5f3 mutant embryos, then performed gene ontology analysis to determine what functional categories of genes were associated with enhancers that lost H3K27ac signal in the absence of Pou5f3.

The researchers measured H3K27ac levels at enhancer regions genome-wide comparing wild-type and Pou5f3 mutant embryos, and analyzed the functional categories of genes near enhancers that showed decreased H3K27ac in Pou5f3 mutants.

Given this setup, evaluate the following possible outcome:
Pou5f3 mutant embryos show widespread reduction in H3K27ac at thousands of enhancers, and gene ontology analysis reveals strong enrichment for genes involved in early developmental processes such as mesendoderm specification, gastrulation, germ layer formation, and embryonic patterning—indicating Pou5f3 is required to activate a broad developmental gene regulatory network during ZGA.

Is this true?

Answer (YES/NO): NO